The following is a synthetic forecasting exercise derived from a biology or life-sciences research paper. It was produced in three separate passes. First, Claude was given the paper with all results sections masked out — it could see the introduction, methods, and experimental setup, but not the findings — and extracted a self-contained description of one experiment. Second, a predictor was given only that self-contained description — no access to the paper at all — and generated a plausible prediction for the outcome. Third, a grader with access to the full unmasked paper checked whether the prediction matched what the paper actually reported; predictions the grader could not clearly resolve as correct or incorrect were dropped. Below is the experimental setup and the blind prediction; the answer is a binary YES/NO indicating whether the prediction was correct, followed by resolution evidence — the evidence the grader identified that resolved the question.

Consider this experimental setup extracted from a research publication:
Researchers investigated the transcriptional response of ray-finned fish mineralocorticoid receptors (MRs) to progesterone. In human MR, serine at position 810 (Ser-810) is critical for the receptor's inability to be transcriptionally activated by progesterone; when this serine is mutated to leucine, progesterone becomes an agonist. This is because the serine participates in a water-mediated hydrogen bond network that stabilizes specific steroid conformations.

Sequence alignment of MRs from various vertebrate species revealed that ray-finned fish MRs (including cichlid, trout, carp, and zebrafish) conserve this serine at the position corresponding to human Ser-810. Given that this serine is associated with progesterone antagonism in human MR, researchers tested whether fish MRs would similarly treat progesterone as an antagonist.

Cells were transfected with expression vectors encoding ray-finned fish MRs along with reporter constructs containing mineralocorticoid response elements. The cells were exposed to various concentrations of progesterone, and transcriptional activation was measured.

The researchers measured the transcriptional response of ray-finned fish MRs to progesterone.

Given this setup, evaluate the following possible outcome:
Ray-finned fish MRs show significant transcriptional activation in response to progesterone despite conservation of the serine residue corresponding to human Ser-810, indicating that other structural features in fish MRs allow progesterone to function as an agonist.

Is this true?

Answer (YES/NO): YES